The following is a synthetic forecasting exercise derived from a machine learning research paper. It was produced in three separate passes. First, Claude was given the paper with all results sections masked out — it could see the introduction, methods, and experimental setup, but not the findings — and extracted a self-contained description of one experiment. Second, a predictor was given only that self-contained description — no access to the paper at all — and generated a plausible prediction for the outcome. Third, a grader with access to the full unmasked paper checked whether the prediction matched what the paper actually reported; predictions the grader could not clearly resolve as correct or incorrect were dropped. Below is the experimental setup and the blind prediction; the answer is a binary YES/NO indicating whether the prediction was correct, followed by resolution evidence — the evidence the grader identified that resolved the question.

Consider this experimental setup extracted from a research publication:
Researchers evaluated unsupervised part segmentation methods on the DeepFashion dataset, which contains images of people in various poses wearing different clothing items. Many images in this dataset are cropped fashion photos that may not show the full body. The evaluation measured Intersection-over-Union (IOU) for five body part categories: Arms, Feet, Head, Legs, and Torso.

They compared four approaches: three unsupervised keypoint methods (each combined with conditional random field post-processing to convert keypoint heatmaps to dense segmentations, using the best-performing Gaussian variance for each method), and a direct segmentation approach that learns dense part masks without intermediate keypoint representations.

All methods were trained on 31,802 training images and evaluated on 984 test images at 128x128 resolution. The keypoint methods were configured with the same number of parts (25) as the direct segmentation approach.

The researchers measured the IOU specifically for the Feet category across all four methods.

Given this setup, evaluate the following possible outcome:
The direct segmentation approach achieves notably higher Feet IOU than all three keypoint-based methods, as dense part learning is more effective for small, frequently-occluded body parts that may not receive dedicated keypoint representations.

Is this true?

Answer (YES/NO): NO